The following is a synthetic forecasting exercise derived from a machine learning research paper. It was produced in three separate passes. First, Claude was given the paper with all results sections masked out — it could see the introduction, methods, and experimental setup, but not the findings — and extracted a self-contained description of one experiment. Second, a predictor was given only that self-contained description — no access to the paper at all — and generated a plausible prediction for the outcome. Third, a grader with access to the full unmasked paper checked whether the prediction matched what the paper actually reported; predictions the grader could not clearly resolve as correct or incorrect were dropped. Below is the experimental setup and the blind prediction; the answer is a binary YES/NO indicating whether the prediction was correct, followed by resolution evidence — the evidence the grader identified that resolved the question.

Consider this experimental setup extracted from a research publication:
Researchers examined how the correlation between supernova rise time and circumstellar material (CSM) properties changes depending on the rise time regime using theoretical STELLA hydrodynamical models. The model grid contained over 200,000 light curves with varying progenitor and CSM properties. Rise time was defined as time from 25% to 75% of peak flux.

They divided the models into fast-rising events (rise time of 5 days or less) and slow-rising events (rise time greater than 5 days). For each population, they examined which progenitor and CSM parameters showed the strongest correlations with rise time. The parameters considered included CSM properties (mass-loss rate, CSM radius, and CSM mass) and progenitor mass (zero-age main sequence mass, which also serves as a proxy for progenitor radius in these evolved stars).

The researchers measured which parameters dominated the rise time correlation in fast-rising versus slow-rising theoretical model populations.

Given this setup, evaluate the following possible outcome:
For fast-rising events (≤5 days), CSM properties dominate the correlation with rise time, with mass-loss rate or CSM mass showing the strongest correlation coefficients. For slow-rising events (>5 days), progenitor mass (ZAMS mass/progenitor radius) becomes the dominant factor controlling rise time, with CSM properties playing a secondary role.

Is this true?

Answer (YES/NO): YES